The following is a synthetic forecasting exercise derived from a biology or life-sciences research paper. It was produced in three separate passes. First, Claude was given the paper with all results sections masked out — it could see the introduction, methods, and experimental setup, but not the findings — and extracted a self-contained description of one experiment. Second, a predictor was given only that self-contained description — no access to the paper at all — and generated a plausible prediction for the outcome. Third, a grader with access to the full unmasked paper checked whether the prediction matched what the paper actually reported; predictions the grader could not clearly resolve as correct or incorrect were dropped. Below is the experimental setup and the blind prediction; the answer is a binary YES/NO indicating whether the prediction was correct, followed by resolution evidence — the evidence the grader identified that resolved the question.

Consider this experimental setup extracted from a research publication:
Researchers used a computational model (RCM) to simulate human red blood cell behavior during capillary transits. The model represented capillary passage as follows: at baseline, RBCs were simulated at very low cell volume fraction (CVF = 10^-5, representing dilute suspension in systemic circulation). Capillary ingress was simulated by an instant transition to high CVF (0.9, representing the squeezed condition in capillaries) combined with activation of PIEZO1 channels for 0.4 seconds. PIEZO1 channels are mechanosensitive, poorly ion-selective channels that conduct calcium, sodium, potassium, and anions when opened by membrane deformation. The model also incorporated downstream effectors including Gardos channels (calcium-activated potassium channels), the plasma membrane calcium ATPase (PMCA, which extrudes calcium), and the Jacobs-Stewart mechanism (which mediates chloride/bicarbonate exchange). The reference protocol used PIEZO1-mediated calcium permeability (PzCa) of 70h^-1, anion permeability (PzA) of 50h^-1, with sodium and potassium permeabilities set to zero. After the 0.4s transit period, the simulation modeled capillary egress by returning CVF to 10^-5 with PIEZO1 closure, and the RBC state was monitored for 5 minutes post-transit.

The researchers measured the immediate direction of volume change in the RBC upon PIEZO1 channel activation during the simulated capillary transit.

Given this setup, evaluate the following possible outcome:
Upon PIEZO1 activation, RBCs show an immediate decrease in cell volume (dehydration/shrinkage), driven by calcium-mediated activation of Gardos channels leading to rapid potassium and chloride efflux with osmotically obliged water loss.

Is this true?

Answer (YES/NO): NO